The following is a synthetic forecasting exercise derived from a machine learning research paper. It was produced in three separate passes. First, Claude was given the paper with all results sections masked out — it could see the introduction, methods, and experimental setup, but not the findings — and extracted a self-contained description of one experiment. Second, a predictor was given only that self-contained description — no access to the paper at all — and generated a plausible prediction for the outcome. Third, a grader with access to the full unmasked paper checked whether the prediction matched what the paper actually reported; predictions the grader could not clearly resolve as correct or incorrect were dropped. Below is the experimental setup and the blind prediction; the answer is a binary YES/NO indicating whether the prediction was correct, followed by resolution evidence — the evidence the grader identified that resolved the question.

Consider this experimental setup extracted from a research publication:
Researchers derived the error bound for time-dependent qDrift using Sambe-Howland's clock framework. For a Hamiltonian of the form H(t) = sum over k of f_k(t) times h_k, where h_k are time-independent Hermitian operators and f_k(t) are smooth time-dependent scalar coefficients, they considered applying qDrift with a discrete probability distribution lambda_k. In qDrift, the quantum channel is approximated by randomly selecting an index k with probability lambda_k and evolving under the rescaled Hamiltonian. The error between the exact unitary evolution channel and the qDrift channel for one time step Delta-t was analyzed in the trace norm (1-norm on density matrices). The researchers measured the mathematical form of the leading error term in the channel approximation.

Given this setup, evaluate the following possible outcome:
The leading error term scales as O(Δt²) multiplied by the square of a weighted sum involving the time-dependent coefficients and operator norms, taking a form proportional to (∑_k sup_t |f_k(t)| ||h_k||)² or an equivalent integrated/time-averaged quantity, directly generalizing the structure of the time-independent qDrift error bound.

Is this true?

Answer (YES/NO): NO